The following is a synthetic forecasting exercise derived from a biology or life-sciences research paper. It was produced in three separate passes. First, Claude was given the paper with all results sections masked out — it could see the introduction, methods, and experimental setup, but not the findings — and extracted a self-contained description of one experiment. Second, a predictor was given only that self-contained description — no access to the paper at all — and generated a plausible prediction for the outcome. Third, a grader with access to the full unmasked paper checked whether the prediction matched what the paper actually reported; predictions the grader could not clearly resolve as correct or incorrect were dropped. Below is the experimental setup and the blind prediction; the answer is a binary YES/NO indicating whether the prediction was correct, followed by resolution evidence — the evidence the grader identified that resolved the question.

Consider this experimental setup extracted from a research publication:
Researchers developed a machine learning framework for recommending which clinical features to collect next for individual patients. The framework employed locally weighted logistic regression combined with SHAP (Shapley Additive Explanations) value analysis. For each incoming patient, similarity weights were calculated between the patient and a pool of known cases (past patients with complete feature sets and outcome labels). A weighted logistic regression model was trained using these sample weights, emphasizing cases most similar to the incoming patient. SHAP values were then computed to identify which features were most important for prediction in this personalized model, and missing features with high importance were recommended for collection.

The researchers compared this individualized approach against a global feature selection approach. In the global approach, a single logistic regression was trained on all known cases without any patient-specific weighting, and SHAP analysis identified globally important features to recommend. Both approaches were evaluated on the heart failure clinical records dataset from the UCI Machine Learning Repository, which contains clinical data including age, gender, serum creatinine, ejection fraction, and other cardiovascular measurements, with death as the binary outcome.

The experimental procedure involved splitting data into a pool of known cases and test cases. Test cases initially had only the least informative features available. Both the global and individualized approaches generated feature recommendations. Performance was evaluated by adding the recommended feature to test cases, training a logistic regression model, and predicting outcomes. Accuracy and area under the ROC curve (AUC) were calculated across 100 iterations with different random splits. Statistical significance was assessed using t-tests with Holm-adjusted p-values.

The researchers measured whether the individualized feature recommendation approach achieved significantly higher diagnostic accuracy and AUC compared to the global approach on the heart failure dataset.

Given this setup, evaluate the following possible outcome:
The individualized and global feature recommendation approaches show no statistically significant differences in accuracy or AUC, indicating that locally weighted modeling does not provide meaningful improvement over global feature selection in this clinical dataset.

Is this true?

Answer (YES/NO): NO